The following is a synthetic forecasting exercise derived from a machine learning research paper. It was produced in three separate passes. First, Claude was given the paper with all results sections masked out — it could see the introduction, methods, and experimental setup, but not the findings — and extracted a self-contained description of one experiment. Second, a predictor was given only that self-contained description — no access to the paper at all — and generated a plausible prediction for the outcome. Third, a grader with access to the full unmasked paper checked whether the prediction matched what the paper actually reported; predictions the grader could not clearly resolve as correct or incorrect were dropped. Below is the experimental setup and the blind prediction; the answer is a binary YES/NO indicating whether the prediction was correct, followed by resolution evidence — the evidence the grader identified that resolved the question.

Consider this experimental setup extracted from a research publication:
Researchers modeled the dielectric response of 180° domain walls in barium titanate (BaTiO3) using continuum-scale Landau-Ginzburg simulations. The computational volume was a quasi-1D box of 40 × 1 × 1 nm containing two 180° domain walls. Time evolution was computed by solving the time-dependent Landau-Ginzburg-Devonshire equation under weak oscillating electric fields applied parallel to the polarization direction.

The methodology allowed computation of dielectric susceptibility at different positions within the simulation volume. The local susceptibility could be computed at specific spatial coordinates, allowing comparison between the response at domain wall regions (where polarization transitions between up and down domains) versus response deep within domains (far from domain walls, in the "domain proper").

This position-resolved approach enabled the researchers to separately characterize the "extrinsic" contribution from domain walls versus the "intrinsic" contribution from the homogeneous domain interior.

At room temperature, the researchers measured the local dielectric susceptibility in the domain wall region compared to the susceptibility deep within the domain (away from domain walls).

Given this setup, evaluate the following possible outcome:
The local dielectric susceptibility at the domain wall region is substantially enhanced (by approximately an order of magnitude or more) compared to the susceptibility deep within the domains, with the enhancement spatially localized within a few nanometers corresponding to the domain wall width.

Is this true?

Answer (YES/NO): YES